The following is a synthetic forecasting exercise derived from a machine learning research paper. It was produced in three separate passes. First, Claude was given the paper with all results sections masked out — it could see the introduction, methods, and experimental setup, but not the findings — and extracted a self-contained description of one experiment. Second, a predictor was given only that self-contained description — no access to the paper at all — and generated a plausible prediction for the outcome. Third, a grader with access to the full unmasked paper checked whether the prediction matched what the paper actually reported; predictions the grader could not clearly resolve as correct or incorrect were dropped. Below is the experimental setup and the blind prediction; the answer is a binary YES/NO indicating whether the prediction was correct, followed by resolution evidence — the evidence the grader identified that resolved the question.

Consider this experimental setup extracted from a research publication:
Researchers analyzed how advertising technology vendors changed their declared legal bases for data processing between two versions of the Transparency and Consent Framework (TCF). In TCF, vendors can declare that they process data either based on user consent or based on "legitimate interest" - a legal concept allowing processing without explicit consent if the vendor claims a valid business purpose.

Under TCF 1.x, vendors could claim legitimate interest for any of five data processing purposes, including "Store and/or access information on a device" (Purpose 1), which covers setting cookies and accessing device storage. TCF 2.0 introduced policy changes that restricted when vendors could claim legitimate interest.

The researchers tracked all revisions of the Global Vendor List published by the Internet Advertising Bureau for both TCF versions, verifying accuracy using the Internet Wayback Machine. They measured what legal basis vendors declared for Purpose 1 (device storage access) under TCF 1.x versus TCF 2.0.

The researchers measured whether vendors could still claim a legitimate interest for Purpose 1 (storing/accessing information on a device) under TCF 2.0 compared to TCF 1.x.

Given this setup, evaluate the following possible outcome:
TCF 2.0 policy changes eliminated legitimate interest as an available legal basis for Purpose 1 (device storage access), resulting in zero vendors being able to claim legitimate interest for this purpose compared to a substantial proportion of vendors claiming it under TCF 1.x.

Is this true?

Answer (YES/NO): YES